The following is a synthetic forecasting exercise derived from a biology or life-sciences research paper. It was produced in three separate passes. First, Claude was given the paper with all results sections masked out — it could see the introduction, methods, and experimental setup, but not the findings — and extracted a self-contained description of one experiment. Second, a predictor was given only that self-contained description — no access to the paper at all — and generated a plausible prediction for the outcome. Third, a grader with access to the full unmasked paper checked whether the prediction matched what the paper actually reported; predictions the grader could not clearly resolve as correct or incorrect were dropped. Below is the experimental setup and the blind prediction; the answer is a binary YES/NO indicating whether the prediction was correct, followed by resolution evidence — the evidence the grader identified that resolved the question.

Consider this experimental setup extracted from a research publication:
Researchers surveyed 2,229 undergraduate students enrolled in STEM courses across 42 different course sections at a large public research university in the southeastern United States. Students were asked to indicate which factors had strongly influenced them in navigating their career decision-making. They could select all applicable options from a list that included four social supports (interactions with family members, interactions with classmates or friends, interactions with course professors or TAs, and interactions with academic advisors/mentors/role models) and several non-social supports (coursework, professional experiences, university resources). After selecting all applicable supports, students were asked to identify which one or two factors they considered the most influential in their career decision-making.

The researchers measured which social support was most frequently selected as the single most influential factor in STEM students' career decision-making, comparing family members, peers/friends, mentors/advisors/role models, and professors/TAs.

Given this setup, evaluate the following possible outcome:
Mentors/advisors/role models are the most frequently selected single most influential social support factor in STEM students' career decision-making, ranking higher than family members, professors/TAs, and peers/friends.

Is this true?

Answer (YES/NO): NO